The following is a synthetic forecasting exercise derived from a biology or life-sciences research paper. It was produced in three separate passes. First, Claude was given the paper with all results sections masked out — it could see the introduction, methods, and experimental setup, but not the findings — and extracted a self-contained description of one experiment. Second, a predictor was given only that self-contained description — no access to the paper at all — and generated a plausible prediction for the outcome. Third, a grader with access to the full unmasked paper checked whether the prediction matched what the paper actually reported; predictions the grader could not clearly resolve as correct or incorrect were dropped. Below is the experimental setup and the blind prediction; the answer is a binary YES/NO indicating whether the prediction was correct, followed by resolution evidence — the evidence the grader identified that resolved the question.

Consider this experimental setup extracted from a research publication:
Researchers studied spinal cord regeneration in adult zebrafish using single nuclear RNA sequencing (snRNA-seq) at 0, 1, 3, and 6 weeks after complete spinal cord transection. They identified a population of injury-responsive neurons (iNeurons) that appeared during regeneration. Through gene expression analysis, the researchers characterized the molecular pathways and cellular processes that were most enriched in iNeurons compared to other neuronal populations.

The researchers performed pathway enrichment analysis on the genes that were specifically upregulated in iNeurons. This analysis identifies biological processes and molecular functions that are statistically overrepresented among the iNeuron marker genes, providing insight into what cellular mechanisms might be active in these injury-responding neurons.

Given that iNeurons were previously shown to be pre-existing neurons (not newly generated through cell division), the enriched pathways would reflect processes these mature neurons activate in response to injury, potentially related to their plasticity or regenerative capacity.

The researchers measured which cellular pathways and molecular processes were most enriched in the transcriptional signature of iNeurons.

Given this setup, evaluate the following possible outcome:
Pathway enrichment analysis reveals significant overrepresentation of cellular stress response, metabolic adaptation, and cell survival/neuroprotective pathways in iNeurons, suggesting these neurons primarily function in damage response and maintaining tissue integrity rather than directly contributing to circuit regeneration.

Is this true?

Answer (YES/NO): NO